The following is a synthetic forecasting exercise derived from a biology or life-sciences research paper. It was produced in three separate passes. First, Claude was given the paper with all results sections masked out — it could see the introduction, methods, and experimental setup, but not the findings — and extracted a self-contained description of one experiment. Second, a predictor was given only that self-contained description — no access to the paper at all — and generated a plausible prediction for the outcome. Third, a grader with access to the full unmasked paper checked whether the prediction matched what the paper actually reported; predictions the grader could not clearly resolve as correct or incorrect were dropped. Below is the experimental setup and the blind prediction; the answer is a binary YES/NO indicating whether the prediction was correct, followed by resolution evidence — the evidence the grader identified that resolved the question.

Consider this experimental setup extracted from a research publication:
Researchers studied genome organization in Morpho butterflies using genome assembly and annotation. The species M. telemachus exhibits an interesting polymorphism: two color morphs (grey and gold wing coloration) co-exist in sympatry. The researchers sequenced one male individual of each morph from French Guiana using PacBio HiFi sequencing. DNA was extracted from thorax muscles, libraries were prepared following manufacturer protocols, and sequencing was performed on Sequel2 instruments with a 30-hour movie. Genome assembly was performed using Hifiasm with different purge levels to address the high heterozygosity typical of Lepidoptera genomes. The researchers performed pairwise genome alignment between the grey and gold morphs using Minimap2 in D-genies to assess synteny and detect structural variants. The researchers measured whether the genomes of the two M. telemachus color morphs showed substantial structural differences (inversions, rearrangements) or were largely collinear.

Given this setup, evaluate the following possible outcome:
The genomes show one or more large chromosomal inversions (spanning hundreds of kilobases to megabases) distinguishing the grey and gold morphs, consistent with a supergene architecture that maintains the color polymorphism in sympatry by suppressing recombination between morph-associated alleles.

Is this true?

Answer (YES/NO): NO